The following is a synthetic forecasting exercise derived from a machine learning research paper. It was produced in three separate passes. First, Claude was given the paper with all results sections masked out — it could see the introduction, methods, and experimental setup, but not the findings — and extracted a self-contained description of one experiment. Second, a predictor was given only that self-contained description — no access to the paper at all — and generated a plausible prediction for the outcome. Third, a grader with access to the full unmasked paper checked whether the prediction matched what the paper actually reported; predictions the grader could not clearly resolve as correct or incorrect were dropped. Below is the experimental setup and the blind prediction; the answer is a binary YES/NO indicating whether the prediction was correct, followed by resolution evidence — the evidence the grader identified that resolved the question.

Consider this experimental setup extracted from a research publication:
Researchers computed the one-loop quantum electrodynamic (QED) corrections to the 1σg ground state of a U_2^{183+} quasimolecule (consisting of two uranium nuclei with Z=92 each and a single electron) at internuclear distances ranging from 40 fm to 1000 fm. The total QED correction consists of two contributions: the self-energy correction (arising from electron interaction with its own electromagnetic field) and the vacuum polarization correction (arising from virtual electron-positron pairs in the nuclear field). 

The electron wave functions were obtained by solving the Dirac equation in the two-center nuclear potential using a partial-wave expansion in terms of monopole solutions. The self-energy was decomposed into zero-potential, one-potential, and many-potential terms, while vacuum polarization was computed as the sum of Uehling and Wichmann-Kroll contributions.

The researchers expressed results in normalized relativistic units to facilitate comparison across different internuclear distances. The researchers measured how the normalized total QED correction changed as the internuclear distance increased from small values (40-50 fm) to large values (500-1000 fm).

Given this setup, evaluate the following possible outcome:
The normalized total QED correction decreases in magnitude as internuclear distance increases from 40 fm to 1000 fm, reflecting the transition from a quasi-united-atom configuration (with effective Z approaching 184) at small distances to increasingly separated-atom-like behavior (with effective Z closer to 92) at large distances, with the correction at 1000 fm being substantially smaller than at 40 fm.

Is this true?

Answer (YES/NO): NO